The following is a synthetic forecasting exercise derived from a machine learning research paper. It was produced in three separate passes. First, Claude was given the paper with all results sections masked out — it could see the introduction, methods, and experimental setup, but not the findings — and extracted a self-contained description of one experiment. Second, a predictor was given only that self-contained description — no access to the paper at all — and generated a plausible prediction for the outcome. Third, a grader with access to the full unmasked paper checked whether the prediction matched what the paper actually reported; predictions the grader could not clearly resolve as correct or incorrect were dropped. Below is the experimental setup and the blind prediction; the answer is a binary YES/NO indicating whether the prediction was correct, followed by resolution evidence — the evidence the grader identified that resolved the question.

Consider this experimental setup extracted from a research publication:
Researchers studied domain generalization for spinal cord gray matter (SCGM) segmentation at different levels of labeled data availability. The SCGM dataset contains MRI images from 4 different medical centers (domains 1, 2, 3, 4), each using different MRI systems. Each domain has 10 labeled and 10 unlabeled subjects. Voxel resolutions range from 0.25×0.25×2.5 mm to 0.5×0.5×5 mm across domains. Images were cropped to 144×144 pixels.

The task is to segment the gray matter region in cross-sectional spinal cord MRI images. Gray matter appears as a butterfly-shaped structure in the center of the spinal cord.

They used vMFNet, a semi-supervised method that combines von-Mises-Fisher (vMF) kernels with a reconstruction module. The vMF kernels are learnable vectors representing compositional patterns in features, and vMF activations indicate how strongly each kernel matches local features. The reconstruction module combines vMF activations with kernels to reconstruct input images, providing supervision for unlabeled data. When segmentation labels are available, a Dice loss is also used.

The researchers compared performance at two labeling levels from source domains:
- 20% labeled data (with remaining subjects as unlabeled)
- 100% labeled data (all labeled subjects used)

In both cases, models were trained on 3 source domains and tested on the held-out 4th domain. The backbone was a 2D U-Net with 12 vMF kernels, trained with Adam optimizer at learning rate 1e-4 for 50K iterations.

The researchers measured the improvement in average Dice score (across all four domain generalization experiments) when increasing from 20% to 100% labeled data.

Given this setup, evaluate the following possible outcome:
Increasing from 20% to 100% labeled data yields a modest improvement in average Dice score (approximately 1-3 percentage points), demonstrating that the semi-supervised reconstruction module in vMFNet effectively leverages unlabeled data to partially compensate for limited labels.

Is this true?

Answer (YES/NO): YES